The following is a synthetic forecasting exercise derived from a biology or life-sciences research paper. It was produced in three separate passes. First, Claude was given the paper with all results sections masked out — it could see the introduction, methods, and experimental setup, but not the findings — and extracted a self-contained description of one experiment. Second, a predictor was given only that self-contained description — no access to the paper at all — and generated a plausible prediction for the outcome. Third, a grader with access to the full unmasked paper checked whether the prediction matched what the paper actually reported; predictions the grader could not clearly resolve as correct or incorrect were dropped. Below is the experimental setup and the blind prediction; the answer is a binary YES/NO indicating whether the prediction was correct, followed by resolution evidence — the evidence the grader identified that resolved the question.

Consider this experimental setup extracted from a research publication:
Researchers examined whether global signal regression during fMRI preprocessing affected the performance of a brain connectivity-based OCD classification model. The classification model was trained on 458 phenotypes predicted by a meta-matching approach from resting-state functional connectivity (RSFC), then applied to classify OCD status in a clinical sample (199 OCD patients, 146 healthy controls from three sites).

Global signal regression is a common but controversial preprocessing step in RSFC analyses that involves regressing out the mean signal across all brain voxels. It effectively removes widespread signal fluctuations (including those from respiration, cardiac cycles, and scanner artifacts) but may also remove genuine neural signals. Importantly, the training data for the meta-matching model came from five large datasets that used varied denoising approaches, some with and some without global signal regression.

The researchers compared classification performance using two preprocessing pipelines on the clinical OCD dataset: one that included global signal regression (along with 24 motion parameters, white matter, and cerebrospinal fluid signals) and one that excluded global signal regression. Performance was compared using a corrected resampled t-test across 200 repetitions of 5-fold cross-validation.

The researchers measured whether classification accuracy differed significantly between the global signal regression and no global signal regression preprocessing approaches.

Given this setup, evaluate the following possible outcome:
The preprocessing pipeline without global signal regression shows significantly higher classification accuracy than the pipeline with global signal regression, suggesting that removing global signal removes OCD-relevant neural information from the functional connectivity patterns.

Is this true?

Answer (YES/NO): NO